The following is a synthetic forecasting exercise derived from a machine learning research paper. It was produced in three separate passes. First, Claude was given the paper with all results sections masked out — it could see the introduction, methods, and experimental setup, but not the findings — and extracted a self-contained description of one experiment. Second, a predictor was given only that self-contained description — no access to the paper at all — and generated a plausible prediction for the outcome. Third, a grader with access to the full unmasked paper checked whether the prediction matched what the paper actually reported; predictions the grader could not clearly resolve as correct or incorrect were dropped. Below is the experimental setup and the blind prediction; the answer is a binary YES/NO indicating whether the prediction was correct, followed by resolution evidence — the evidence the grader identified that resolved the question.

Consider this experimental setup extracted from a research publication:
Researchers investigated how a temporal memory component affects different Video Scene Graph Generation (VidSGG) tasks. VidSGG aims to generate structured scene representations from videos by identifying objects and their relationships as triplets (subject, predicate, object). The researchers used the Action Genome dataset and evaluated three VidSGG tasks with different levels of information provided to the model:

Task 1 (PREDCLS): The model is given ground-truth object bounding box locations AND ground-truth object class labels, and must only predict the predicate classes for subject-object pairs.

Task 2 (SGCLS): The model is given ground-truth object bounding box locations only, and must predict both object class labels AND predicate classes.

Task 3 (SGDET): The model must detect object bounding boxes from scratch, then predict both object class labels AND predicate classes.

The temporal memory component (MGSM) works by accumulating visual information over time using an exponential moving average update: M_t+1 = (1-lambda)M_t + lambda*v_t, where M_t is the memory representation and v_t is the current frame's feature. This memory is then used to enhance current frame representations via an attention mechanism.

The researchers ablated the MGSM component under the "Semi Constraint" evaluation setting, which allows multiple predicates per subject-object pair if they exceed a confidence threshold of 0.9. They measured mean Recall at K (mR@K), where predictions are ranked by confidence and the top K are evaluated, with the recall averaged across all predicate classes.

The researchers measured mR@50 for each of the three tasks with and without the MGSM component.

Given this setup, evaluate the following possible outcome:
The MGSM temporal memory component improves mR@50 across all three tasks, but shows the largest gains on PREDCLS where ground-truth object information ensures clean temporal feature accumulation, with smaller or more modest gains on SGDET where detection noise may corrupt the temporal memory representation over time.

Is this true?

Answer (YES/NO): NO